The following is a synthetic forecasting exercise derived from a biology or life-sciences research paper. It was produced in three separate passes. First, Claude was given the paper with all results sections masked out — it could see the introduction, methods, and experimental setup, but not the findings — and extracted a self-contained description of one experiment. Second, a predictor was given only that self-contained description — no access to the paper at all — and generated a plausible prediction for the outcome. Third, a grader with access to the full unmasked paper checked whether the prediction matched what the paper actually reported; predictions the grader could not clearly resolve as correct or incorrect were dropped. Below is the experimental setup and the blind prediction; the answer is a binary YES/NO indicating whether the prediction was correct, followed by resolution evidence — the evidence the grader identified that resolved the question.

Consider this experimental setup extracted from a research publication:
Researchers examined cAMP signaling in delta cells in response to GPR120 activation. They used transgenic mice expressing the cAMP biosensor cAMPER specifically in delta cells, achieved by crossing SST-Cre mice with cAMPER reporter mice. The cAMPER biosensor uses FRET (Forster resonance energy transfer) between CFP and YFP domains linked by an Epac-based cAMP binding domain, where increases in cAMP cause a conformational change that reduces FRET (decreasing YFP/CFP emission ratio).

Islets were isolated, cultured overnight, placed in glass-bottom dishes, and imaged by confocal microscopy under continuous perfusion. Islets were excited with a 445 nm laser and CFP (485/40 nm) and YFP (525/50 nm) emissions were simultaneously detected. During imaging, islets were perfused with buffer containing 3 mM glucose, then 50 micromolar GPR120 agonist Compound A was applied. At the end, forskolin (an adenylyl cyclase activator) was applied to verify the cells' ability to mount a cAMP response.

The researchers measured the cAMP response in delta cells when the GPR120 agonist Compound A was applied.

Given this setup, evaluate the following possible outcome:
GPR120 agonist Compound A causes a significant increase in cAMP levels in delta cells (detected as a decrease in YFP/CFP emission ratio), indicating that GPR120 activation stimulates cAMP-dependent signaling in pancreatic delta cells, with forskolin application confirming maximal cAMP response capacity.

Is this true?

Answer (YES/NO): NO